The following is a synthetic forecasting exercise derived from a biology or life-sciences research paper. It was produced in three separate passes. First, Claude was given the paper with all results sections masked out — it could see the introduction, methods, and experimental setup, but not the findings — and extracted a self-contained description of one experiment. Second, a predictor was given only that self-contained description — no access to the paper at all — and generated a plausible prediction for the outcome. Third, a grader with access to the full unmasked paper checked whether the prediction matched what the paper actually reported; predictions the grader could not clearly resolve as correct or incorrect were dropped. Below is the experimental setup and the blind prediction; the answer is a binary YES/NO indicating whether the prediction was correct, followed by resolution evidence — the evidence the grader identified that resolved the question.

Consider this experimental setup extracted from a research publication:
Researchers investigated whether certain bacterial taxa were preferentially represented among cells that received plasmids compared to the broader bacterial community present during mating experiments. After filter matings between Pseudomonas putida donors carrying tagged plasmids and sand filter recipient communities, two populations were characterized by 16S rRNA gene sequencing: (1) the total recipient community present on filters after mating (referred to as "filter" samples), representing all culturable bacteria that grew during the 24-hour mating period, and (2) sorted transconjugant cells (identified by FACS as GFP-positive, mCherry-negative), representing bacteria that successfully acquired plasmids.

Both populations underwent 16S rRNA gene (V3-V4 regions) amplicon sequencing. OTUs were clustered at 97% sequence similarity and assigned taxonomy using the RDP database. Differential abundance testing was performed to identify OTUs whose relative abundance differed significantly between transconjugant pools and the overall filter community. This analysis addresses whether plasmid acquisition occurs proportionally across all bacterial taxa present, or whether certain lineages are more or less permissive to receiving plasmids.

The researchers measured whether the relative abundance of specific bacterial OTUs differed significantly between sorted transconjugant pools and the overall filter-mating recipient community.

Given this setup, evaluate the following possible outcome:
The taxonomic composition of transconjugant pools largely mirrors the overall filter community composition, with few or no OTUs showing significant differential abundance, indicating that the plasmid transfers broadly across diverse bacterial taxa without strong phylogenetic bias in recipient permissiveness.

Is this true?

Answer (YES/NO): NO